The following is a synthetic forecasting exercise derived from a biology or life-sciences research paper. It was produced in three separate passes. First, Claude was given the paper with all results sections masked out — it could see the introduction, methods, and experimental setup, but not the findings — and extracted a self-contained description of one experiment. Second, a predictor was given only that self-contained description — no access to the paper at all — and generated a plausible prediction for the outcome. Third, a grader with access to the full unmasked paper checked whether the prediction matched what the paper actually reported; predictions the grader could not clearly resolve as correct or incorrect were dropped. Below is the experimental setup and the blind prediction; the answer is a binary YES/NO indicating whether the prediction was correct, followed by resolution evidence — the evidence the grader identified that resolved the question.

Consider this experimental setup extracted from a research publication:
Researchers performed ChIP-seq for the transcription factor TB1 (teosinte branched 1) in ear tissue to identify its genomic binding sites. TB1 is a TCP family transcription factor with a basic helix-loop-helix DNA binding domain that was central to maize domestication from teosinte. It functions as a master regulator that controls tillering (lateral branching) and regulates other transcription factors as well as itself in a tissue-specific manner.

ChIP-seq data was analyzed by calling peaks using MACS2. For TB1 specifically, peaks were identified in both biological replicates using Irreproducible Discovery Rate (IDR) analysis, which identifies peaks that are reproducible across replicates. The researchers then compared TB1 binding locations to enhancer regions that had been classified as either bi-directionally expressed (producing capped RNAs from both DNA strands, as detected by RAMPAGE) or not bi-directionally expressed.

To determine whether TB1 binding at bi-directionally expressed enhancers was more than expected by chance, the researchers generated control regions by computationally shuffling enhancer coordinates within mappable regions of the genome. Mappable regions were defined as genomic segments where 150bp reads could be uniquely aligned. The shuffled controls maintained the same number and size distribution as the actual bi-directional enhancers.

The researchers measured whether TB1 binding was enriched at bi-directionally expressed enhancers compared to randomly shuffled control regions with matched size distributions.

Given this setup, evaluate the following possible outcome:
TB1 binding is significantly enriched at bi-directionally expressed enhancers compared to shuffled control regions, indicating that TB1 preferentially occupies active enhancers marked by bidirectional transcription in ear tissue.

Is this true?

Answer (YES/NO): YES